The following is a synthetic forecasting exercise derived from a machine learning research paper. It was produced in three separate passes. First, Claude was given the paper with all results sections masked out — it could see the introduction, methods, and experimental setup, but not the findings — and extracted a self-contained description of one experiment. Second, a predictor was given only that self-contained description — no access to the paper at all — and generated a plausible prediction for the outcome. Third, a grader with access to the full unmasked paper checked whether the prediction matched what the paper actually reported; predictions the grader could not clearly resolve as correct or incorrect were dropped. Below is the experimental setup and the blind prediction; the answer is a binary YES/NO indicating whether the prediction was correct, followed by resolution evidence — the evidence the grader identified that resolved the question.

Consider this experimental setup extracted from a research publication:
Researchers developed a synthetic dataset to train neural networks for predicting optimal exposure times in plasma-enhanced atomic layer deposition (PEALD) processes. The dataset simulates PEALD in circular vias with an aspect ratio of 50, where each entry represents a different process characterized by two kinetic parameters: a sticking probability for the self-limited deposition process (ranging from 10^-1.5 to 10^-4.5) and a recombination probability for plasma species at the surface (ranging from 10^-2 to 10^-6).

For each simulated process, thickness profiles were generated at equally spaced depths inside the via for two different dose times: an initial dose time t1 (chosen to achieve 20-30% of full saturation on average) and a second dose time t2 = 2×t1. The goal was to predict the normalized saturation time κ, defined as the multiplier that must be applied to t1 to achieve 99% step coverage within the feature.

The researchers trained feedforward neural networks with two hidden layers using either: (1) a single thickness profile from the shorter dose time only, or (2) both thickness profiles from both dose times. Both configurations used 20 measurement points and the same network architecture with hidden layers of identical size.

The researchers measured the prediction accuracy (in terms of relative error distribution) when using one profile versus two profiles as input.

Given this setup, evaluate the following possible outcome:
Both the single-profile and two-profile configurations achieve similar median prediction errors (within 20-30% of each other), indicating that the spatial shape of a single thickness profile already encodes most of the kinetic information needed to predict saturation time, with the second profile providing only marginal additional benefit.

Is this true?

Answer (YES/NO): NO